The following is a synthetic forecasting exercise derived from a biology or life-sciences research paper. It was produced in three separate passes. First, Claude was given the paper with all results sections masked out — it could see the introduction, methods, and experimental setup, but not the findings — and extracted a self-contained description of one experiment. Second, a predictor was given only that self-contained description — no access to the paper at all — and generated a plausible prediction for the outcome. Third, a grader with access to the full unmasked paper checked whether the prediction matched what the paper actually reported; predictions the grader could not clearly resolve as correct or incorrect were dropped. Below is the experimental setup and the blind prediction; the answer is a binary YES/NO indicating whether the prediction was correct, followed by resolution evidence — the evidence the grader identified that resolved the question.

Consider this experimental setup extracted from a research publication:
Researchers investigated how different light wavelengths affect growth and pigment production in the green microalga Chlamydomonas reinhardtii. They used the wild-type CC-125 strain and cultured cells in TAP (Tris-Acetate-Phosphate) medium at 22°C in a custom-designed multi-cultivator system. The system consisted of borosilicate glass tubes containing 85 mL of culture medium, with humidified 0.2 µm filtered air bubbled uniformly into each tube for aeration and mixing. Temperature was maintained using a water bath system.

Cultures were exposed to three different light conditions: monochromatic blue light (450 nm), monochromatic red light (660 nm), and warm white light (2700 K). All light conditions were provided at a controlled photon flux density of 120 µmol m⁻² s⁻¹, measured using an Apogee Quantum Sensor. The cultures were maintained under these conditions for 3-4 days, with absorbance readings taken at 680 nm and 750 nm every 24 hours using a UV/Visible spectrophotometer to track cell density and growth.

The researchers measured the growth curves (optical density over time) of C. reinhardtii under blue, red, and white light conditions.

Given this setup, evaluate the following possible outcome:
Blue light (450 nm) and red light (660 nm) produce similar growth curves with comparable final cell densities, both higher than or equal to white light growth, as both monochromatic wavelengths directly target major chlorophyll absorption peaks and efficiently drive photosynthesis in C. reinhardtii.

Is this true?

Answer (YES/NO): NO